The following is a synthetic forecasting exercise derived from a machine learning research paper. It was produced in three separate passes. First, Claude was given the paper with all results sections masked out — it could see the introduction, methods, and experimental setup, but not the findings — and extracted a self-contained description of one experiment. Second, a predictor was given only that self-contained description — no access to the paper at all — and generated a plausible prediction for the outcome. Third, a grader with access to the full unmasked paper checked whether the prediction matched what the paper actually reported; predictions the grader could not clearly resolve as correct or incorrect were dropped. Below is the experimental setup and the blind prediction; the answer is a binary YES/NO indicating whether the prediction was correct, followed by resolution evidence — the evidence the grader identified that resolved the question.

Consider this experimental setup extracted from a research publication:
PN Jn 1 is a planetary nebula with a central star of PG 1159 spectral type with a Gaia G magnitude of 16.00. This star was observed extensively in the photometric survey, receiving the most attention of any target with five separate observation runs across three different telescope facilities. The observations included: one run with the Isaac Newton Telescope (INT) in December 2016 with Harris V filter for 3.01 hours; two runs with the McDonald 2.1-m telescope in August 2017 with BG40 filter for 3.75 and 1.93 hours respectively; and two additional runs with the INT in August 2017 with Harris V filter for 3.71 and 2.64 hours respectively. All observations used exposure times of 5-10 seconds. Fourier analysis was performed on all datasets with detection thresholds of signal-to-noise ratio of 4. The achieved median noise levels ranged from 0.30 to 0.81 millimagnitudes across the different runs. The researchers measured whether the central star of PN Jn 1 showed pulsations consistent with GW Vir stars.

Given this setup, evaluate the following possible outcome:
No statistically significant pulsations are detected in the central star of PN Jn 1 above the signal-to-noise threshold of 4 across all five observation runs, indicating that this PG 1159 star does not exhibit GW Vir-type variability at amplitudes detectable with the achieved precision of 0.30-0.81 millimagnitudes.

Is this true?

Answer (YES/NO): YES